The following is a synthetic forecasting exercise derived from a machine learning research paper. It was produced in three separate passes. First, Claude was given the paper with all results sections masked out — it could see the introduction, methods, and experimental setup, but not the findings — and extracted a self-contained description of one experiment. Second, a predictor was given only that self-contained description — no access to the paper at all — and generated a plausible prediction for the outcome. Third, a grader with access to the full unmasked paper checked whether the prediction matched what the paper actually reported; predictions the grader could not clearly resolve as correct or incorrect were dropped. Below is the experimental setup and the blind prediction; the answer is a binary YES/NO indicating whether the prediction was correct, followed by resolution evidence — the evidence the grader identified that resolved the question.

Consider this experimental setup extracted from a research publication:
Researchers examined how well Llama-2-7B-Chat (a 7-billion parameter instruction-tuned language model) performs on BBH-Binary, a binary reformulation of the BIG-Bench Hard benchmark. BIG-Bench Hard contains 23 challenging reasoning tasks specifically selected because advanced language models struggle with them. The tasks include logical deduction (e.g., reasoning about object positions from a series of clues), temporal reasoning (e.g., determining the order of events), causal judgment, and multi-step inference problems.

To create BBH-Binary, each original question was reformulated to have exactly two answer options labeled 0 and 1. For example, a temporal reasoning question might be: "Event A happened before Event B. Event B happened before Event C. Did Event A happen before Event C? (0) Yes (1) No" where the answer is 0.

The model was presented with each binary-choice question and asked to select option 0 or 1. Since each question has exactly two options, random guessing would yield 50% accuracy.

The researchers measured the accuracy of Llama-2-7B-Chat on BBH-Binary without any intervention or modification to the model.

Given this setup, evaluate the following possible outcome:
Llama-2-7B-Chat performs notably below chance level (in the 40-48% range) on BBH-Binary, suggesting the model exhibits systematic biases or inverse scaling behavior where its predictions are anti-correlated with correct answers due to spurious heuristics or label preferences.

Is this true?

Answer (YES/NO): NO